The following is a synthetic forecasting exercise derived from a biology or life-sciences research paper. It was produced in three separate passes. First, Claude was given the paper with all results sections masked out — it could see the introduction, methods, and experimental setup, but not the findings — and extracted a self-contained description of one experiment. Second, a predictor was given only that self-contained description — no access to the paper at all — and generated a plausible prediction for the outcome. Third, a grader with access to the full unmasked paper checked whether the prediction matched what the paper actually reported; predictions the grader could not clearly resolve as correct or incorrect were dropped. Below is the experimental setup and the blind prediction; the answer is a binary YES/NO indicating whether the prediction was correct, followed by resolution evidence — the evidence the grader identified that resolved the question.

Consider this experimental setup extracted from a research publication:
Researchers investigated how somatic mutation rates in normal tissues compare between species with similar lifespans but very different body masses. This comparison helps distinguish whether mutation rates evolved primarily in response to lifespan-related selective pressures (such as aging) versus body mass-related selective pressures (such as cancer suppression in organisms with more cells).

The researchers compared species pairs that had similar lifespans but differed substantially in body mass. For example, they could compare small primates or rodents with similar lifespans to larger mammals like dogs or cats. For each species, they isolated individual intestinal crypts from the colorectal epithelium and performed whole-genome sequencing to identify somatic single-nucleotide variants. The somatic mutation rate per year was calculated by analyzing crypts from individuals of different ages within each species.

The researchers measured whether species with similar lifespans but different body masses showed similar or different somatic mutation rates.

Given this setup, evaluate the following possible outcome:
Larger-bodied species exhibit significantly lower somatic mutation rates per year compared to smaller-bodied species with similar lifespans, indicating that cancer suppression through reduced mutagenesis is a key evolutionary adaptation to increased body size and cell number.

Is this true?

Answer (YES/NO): NO